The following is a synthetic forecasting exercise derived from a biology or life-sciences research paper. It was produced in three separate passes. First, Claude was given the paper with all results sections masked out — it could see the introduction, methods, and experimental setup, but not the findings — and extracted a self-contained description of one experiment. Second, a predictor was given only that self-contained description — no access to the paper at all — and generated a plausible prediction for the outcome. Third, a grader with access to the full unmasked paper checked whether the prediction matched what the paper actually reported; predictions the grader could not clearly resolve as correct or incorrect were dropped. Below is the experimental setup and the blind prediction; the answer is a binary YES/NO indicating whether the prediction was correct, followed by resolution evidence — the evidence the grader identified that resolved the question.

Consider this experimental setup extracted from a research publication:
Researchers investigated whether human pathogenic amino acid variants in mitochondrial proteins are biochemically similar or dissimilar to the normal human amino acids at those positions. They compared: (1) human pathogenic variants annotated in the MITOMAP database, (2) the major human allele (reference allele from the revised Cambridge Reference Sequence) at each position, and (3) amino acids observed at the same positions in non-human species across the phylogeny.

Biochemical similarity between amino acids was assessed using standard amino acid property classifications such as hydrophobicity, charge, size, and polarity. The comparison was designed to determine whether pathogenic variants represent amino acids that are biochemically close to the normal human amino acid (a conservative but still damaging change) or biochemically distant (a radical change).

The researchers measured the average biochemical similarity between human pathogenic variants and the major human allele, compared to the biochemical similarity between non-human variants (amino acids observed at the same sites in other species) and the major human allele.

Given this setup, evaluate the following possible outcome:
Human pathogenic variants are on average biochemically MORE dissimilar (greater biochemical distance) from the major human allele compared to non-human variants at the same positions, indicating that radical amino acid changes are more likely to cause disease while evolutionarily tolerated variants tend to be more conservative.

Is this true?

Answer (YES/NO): NO